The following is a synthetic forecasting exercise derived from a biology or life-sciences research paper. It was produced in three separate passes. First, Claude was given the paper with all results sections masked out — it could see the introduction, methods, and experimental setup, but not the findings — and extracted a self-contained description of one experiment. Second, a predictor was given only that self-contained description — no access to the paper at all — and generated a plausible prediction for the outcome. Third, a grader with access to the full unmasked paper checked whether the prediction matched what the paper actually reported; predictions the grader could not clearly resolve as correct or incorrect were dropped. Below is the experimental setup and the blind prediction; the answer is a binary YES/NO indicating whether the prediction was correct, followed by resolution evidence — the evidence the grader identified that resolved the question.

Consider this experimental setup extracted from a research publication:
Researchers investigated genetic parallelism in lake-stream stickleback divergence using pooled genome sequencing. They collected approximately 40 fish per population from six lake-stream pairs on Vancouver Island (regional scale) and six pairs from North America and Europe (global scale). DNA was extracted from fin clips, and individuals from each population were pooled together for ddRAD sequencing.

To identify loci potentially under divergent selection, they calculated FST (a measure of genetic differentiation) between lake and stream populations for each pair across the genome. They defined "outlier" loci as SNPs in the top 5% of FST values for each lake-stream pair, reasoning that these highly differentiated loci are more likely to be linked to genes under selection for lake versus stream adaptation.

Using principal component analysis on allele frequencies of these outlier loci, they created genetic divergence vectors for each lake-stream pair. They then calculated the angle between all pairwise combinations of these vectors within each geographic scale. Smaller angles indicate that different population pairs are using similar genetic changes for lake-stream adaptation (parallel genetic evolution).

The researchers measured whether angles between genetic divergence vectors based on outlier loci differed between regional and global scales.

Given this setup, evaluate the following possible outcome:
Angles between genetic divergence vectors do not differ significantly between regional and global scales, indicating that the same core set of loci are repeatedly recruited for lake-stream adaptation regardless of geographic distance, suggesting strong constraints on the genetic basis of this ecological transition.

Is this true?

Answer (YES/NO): NO